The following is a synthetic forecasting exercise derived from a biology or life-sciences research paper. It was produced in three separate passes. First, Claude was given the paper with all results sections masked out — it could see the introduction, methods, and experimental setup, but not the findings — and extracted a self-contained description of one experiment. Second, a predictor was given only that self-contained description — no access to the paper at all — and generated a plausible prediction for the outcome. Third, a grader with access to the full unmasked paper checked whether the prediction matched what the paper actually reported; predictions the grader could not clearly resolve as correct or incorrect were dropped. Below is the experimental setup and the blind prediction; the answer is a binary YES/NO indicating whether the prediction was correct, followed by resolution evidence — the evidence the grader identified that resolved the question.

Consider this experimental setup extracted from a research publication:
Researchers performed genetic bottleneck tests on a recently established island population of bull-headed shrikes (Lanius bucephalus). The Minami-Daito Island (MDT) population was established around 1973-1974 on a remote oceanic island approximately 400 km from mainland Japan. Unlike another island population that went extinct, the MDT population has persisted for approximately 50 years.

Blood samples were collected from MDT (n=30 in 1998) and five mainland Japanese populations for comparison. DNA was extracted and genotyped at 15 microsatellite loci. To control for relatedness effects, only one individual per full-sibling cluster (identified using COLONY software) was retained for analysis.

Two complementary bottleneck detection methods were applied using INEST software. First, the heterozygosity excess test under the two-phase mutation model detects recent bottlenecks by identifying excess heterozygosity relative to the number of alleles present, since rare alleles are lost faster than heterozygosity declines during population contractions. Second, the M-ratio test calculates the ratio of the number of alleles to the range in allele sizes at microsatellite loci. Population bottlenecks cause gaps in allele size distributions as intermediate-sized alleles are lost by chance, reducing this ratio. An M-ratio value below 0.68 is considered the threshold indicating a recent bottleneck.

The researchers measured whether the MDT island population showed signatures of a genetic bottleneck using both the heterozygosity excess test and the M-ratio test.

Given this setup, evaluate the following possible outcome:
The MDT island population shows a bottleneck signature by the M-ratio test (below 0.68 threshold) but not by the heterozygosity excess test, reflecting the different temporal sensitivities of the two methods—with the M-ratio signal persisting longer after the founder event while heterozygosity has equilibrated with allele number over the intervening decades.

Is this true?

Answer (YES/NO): NO